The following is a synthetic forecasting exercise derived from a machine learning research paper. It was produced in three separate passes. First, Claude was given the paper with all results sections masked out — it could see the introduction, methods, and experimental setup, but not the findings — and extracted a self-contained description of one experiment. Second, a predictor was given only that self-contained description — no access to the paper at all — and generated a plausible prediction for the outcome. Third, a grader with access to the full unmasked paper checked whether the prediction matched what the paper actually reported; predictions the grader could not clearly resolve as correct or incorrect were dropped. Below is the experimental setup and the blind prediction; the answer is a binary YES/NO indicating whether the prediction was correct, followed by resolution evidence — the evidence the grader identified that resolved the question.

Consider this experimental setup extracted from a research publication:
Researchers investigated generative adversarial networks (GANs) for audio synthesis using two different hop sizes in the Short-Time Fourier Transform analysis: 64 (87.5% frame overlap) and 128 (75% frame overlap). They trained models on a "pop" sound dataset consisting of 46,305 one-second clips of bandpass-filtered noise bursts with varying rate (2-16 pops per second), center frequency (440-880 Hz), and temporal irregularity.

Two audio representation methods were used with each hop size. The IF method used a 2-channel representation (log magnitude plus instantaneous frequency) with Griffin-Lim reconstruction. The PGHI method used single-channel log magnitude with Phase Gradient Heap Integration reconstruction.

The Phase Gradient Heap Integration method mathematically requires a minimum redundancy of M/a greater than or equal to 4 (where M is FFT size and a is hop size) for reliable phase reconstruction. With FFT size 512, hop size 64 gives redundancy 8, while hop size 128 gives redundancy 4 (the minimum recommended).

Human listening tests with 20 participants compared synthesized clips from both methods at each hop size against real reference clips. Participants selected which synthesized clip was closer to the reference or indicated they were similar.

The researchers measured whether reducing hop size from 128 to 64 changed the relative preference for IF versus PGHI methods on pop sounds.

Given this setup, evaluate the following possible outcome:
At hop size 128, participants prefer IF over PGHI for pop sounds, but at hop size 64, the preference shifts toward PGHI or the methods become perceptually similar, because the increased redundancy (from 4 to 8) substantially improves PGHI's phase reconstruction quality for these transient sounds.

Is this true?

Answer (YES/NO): NO